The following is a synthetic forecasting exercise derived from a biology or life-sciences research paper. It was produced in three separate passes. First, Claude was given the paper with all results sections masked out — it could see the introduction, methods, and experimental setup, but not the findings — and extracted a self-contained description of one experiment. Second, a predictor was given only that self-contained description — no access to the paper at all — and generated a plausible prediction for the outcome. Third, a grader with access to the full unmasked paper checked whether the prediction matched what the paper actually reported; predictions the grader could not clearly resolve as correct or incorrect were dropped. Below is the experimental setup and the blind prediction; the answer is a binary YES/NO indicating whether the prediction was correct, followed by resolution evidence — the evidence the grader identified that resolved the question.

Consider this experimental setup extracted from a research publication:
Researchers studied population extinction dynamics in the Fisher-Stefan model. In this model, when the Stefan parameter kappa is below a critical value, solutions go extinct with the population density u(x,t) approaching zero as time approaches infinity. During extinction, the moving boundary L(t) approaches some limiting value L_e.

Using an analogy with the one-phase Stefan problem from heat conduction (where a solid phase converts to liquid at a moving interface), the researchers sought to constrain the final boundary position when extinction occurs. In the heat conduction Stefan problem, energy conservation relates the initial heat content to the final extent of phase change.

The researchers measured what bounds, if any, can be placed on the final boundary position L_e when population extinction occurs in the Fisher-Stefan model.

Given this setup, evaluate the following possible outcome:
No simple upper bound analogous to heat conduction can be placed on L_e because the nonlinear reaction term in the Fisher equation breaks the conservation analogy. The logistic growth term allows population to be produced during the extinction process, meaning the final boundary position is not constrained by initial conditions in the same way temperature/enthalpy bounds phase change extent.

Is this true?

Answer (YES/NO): NO